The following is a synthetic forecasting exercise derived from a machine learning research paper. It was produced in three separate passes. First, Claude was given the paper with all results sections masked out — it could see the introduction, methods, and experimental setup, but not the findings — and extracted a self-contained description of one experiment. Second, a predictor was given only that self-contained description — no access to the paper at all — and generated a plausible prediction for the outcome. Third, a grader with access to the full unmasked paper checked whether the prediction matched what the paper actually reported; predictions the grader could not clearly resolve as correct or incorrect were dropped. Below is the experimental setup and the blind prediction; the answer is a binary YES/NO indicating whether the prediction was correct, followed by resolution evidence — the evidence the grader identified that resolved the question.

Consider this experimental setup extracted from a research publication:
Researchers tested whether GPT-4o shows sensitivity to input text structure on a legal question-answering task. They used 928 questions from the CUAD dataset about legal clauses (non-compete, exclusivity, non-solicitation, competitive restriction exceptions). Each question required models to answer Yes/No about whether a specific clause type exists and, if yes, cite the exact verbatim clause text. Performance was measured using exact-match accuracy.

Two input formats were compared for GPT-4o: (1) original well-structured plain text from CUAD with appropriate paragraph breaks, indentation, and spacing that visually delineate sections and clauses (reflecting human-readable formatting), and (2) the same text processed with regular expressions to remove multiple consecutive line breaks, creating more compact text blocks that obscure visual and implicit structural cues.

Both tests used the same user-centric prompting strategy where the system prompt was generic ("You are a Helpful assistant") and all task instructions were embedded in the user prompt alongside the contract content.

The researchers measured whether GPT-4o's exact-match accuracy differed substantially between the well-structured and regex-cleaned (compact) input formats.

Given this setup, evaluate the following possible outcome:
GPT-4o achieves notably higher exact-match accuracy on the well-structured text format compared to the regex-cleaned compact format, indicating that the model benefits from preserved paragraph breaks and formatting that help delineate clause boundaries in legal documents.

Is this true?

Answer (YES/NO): NO